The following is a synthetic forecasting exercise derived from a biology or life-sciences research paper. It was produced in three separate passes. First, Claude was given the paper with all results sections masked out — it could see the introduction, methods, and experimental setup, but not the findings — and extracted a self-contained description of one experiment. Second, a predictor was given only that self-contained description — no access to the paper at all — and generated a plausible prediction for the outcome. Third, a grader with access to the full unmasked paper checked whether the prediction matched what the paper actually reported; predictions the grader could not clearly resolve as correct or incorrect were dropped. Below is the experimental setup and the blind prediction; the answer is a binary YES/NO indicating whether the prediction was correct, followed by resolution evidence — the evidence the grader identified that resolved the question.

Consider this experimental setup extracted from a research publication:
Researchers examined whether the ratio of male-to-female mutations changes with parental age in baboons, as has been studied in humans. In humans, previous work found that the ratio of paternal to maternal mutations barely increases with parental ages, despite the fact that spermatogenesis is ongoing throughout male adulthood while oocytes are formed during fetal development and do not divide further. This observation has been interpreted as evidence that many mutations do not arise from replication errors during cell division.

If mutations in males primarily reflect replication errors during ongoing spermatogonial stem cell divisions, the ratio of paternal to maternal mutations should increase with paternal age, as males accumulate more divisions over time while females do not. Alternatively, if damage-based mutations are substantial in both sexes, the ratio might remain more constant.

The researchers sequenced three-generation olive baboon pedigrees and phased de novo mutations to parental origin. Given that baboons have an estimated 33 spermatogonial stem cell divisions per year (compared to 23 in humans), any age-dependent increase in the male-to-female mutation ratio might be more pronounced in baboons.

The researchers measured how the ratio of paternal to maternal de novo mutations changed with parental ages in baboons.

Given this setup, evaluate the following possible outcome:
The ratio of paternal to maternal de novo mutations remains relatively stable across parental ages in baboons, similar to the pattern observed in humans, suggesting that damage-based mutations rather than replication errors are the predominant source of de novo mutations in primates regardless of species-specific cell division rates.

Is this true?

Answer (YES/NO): YES